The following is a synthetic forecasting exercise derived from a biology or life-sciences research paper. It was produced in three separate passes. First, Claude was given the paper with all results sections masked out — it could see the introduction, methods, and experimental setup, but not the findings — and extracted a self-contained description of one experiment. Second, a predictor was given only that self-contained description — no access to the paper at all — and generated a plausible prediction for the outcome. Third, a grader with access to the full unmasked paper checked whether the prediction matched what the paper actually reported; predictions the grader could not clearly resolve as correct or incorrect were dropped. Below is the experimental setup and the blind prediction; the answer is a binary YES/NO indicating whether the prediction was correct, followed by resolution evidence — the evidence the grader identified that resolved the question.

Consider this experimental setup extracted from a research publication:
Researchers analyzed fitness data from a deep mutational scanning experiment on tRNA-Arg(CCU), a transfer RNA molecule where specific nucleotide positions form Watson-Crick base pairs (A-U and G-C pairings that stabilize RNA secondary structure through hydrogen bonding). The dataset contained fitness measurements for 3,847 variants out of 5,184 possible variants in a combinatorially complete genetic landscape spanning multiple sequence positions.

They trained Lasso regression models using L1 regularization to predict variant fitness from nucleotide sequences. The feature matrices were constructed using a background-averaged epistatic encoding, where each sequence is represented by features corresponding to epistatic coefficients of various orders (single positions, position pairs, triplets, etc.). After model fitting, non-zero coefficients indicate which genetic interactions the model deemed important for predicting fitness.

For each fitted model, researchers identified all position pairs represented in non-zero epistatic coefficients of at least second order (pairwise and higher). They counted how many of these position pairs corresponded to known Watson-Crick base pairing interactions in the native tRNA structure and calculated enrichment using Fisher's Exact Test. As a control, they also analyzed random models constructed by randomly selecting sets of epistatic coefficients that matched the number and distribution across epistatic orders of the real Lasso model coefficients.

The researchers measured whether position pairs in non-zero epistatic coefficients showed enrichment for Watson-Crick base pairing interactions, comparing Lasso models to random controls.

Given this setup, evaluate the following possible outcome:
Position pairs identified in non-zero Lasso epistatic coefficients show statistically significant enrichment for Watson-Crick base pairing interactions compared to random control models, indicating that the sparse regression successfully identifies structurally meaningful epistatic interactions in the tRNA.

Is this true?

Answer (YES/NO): YES